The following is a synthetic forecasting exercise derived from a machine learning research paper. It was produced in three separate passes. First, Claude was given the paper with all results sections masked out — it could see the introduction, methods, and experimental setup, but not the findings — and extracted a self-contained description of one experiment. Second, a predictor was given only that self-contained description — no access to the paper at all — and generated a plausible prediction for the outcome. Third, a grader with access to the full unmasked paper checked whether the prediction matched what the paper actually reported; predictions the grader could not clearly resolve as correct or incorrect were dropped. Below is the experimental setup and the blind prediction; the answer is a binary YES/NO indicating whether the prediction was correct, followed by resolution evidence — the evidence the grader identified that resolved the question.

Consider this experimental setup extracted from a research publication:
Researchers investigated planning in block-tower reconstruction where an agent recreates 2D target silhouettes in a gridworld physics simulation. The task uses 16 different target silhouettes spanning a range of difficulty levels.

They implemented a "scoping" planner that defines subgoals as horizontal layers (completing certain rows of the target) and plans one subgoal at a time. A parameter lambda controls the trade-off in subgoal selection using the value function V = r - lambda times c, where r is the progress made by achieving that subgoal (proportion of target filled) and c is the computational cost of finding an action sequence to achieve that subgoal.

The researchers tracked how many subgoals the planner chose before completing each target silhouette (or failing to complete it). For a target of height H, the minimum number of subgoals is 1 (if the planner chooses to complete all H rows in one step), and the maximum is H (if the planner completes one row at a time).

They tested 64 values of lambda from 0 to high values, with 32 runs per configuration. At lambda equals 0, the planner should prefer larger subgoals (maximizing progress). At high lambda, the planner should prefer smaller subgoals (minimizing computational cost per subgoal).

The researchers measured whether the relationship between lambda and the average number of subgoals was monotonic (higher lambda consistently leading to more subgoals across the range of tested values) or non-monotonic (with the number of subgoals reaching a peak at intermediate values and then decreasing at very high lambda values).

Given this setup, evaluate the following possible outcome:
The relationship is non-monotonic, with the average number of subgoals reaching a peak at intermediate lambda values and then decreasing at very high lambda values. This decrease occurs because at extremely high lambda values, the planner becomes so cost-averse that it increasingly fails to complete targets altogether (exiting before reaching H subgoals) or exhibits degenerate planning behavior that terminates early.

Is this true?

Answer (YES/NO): NO